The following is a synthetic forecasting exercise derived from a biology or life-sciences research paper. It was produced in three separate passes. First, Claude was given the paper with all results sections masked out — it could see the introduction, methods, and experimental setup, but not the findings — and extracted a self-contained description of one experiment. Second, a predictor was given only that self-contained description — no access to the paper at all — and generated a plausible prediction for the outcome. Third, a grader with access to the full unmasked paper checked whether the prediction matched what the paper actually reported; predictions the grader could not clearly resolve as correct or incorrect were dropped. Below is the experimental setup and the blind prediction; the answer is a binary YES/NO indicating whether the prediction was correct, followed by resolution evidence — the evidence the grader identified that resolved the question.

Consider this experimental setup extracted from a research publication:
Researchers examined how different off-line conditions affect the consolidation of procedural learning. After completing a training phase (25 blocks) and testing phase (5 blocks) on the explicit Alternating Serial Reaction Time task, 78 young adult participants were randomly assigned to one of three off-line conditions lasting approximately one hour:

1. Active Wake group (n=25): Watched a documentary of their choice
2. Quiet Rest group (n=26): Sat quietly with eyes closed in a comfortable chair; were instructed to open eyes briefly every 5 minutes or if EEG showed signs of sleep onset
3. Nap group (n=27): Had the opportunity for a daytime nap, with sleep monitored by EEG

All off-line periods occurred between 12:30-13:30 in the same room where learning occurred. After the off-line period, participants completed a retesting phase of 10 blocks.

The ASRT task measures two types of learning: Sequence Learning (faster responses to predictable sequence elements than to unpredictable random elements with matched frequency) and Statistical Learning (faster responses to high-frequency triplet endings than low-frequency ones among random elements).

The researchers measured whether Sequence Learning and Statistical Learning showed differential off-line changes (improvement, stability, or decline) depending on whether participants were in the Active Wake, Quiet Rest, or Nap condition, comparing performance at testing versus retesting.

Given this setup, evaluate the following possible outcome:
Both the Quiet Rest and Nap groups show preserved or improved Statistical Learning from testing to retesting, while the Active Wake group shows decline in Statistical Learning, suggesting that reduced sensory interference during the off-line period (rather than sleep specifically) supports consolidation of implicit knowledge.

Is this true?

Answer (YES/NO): NO